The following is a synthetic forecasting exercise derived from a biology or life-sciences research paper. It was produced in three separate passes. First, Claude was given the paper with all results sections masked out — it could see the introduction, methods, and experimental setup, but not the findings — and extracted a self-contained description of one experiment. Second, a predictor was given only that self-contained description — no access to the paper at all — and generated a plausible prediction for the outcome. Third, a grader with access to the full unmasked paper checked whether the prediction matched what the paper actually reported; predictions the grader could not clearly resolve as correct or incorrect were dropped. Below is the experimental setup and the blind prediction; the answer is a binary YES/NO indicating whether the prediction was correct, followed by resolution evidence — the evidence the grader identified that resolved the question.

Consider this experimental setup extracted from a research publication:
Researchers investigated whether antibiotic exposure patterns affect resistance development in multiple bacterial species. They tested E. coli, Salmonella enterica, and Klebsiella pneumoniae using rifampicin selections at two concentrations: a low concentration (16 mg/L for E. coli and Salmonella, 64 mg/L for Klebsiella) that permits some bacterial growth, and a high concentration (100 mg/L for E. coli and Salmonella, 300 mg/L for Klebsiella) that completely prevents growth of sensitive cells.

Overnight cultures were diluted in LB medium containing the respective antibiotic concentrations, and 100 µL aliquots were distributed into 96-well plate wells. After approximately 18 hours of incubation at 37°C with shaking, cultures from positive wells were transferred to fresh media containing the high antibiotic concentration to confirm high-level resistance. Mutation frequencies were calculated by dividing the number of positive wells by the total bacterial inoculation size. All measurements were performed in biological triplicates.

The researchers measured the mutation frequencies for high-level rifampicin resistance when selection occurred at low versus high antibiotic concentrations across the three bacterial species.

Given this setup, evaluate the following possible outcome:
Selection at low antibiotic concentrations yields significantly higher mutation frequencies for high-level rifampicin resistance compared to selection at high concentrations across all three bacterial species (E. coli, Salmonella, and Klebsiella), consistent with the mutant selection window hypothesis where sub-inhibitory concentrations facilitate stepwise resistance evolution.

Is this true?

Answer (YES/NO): NO